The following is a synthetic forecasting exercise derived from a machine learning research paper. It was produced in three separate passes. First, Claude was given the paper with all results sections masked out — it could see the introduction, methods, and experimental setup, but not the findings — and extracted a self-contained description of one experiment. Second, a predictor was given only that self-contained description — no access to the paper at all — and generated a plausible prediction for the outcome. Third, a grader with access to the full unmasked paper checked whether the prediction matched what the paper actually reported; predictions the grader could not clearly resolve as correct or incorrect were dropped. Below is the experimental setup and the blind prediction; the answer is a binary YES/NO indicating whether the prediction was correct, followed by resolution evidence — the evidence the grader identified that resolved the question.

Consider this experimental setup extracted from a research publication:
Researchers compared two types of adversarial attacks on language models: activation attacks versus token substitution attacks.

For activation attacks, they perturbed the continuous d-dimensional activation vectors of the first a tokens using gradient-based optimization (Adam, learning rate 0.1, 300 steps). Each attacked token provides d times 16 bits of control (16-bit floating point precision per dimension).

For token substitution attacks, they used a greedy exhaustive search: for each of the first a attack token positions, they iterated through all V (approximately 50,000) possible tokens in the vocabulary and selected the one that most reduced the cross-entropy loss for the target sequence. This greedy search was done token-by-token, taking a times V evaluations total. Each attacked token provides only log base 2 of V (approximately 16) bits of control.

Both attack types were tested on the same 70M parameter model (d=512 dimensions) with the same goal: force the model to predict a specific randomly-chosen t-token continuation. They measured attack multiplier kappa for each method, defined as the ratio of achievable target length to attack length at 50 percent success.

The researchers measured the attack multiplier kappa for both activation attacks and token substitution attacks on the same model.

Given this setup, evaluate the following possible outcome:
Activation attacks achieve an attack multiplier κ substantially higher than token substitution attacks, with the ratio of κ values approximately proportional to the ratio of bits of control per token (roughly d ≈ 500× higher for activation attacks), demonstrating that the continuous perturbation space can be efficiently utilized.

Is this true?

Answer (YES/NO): NO